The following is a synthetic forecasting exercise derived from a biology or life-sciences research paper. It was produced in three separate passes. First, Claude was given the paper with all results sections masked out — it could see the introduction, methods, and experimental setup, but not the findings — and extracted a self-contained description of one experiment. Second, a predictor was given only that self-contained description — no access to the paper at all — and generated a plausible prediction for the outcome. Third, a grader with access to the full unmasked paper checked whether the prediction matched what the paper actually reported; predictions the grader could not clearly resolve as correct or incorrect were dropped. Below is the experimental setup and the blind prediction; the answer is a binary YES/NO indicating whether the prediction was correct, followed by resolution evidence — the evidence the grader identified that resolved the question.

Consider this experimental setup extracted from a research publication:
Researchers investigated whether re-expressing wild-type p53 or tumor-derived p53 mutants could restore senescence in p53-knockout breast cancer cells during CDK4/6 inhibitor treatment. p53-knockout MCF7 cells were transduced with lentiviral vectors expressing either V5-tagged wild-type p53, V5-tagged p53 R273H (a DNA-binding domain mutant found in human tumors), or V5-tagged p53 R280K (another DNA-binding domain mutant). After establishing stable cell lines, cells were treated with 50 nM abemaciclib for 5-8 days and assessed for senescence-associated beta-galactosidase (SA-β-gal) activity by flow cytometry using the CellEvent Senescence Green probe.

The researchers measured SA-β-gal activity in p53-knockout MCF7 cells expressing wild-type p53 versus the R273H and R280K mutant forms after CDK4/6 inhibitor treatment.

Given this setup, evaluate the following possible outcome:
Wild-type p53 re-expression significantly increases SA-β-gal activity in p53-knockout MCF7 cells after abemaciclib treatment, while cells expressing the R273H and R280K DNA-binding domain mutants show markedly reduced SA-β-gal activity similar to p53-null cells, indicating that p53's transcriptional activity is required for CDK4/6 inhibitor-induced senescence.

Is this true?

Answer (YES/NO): YES